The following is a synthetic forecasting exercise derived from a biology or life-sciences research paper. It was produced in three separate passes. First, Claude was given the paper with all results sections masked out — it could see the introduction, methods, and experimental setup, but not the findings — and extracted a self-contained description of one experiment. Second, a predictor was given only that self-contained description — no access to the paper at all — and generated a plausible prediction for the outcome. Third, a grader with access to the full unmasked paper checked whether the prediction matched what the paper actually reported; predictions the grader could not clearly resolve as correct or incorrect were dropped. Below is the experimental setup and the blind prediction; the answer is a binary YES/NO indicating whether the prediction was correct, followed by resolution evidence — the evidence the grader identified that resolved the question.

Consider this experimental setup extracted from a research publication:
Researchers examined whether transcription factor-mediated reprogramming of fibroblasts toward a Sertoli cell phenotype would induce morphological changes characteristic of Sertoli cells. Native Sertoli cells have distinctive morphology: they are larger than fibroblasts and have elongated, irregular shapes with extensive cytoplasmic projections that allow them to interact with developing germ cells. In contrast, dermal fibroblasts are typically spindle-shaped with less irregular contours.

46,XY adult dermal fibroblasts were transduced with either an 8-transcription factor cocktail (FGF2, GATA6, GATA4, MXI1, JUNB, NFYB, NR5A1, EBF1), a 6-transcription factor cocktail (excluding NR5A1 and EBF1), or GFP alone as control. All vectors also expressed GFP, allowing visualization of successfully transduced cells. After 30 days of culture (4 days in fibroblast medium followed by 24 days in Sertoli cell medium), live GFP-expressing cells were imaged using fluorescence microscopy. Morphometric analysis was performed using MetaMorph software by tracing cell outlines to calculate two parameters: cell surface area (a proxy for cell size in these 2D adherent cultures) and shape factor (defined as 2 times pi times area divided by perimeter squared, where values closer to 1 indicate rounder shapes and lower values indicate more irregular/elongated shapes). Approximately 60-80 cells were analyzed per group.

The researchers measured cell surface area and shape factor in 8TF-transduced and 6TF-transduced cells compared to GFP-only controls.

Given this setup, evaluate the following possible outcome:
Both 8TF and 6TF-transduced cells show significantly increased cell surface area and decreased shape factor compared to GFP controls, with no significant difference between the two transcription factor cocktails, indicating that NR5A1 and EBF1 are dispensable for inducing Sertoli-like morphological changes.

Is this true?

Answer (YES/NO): NO